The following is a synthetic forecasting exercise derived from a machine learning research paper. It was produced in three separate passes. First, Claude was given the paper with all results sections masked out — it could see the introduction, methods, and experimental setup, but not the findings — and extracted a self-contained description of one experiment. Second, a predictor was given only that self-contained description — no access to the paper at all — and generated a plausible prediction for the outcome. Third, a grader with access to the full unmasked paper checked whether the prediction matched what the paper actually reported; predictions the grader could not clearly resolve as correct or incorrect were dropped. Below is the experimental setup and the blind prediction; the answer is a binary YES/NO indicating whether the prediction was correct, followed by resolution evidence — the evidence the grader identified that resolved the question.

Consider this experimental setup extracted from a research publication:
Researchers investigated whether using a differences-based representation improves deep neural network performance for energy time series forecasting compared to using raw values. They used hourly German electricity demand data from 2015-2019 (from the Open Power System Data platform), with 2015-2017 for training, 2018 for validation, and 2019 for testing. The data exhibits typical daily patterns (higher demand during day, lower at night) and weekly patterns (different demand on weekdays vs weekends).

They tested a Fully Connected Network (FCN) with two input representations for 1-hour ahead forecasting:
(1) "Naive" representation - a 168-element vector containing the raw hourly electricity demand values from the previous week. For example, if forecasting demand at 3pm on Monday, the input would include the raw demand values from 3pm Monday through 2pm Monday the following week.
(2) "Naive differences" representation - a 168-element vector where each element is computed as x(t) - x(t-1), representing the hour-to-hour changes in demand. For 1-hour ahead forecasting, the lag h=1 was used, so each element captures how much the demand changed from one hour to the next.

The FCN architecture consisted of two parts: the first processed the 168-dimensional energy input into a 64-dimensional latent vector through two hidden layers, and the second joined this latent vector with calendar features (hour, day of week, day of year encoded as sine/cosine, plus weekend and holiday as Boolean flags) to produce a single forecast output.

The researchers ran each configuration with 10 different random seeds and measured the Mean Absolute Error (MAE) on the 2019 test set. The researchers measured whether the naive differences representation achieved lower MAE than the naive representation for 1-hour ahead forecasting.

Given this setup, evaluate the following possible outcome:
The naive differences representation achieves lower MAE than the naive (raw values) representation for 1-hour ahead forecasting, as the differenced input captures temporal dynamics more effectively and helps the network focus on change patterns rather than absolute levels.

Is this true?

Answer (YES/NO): YES